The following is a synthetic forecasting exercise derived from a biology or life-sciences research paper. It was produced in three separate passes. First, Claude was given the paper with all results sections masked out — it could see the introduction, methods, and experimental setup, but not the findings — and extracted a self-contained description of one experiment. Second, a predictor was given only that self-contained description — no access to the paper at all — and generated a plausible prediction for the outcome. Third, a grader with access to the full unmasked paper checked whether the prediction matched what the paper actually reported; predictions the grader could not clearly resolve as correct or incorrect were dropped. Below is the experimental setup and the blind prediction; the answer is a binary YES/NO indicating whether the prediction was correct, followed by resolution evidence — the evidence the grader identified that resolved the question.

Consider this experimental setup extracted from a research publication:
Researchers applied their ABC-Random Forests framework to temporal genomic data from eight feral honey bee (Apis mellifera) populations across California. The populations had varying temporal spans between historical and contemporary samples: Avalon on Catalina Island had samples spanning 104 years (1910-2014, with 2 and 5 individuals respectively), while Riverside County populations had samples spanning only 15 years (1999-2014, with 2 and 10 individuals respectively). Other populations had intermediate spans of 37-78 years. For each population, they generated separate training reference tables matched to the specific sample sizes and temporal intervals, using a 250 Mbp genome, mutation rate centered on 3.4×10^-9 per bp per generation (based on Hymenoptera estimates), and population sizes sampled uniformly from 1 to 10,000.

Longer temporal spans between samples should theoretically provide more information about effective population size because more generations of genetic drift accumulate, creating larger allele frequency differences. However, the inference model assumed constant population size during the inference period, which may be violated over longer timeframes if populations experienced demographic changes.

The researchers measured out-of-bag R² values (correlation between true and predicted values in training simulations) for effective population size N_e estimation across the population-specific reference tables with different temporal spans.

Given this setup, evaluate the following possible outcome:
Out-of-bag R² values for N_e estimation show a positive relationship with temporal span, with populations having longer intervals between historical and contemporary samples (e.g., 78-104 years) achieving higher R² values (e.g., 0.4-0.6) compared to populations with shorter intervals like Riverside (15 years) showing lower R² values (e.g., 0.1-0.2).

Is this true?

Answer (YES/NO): NO